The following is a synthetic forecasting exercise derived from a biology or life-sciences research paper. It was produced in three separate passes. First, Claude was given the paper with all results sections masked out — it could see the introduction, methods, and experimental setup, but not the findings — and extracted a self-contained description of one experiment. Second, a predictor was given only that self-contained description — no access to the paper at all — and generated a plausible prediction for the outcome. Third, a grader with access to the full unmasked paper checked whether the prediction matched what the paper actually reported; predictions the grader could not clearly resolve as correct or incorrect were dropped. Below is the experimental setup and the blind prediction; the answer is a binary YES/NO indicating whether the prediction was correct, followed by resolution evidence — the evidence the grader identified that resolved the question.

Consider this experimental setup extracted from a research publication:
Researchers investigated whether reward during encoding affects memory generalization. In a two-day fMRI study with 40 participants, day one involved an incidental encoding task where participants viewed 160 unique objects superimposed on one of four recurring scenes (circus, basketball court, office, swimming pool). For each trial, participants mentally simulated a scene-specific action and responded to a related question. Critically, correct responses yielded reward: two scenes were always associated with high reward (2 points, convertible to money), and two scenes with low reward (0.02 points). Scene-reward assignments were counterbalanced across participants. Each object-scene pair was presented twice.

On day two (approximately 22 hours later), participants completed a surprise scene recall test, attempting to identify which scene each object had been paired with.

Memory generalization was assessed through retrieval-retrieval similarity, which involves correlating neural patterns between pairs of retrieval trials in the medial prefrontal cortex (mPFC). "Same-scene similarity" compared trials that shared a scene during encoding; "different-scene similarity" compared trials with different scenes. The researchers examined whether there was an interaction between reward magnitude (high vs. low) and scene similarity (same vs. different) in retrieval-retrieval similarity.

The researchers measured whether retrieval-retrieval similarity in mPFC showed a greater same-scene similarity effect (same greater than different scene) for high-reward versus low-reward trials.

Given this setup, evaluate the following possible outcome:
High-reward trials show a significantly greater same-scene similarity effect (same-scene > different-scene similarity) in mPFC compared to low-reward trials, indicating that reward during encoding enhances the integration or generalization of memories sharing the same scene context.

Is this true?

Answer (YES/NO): NO